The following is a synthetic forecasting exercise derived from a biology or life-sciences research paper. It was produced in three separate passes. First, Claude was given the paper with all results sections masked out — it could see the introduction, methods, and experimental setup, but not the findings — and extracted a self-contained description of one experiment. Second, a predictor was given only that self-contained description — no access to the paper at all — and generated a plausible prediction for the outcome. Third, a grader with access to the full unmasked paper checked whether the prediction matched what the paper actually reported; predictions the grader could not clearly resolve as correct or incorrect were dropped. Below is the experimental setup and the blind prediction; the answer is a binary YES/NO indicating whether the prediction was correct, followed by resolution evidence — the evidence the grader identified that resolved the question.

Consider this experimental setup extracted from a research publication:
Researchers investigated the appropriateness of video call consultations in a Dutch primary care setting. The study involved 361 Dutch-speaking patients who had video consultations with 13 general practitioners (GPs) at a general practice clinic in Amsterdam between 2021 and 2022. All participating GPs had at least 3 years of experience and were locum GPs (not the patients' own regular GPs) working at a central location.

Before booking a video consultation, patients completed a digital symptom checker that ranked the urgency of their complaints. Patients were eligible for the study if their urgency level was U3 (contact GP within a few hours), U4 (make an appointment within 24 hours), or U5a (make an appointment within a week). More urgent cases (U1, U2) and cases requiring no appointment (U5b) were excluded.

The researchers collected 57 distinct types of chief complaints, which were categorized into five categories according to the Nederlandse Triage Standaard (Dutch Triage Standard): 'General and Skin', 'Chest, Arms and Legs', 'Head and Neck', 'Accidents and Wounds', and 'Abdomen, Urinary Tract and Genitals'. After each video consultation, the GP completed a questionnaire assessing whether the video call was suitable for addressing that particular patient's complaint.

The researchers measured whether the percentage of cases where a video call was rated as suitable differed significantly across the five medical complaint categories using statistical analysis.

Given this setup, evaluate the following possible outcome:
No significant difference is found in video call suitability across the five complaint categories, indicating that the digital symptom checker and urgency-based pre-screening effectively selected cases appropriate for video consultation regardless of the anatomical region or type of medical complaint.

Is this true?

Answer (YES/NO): YES